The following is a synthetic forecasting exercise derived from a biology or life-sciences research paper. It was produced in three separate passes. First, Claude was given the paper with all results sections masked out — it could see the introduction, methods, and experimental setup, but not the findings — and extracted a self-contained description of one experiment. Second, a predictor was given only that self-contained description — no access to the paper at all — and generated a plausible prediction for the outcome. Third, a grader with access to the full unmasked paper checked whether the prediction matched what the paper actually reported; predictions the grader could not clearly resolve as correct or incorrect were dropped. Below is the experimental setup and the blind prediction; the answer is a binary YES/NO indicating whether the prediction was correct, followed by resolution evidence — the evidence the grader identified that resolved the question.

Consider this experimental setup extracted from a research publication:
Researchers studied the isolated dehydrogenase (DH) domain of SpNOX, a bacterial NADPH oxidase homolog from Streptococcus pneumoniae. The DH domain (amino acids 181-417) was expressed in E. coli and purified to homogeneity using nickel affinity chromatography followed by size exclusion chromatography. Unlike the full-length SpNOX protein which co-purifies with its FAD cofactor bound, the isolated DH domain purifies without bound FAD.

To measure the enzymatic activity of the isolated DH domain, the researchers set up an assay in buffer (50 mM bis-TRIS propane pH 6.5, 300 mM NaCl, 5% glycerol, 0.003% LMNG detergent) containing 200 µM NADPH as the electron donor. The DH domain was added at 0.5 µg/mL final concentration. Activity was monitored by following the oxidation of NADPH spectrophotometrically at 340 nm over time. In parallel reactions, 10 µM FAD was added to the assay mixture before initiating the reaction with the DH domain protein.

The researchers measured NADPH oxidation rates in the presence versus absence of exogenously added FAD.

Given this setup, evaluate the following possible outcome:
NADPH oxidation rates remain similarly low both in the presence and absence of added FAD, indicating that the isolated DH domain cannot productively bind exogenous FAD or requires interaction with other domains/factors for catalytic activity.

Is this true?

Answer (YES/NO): NO